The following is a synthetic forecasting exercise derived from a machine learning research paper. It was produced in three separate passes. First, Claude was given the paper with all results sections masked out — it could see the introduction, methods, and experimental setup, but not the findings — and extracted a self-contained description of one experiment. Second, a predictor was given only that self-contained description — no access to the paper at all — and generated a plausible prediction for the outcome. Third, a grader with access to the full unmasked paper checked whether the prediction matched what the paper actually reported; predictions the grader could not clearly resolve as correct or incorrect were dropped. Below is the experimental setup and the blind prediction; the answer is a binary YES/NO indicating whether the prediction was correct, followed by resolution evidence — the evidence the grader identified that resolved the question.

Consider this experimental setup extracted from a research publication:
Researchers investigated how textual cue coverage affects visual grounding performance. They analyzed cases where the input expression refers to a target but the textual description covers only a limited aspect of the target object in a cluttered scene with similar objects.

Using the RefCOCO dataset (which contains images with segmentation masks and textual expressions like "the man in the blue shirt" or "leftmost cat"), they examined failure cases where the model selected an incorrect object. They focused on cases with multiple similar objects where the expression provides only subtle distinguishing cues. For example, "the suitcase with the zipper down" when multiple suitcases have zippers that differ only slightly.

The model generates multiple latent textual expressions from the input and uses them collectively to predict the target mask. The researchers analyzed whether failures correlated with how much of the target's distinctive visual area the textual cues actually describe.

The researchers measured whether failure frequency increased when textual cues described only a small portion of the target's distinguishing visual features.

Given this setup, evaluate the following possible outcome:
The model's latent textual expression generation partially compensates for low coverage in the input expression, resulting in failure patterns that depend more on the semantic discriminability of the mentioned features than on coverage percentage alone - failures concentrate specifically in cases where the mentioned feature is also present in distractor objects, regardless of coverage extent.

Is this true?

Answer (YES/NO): NO